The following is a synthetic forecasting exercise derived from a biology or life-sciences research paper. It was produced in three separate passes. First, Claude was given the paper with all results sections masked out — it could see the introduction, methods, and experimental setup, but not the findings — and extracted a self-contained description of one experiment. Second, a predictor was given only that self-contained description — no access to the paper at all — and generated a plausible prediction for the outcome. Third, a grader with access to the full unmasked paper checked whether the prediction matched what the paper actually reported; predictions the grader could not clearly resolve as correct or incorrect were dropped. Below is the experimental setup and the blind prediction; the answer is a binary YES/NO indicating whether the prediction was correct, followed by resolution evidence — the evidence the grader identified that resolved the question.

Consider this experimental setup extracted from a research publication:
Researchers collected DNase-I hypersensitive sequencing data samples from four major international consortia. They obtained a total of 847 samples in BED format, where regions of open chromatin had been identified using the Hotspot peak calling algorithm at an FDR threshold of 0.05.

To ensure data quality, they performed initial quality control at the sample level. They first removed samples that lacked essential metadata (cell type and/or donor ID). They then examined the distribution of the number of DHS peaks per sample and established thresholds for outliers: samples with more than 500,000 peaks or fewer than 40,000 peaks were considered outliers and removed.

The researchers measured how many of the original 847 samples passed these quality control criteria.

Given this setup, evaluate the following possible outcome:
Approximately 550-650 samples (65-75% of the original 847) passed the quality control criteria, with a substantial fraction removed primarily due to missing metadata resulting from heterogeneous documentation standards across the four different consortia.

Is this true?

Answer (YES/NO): NO